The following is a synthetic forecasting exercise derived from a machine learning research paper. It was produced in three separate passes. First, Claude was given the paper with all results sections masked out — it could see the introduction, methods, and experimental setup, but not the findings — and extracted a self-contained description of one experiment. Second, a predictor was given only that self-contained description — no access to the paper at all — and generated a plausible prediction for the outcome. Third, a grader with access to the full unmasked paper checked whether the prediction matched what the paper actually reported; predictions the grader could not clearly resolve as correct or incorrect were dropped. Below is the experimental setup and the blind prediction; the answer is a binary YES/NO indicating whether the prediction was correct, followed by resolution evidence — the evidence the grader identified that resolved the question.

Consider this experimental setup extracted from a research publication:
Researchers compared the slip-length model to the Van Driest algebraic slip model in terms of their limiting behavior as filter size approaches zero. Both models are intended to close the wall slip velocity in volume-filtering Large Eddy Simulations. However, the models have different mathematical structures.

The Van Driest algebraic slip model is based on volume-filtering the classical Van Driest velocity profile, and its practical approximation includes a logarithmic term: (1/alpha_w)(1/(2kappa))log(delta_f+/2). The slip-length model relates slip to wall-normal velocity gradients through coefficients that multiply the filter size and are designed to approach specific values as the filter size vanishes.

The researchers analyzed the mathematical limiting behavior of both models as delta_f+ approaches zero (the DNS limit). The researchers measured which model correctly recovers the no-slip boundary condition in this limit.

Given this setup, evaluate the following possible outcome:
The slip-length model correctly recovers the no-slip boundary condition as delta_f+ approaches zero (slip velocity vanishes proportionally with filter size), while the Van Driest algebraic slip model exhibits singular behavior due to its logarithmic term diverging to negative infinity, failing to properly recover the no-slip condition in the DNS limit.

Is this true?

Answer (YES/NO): YES